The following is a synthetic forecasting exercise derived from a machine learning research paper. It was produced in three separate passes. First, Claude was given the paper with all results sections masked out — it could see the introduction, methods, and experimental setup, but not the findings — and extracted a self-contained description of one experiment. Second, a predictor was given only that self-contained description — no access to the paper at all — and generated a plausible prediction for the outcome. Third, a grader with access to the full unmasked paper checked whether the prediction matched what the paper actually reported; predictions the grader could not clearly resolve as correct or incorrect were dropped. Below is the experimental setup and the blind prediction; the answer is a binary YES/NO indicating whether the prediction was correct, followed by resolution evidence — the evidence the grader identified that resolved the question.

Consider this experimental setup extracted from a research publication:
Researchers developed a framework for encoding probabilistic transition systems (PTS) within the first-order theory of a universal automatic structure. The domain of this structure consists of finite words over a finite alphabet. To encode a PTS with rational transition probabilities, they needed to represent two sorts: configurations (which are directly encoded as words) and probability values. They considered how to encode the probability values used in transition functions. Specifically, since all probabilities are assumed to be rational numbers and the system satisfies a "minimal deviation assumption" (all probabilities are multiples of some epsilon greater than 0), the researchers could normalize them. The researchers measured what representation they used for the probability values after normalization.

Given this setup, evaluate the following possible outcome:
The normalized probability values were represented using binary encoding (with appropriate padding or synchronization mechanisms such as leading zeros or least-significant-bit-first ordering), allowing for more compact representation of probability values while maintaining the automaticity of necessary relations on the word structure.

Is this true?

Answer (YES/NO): YES